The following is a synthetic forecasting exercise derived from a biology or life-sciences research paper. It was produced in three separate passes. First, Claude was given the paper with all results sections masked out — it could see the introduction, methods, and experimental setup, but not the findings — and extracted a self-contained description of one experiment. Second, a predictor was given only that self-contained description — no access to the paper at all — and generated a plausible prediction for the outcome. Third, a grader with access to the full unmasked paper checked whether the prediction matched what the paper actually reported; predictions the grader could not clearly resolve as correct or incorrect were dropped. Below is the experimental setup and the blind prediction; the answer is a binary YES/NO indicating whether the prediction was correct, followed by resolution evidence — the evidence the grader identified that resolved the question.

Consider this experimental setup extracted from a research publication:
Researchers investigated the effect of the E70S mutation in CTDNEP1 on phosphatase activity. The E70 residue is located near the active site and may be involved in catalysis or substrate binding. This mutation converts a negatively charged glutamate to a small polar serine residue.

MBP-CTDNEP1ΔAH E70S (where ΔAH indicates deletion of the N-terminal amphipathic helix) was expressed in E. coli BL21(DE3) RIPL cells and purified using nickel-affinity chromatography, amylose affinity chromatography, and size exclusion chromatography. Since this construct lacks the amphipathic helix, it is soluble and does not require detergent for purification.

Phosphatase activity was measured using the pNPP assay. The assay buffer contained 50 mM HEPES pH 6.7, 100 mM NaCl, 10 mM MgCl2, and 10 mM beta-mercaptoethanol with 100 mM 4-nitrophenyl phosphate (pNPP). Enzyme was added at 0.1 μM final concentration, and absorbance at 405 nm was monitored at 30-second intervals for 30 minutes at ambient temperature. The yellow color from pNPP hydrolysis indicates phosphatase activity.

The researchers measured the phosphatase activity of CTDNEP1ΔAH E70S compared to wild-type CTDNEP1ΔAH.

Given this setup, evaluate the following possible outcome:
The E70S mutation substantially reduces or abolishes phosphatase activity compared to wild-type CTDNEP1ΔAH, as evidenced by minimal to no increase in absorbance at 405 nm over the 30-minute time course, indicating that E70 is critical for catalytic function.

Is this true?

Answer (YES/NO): NO